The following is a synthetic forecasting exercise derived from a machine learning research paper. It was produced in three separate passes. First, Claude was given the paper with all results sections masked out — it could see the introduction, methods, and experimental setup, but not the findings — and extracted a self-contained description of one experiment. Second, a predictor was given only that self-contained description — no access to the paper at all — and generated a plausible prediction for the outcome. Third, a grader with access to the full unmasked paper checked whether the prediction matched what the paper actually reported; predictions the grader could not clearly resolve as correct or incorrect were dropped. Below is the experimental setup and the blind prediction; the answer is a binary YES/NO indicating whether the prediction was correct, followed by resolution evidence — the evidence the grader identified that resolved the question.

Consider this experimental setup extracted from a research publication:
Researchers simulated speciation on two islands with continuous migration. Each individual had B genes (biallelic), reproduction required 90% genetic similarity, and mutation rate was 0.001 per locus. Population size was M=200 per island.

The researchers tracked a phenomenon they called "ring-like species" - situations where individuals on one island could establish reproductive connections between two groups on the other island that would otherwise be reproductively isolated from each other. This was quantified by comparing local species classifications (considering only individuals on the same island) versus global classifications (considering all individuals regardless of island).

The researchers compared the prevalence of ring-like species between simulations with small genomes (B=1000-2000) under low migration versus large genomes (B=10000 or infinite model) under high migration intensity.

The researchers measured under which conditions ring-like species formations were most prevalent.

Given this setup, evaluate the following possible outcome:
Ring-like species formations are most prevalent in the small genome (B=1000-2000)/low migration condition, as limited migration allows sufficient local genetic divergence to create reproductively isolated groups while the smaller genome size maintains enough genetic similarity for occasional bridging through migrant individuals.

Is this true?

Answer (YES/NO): NO